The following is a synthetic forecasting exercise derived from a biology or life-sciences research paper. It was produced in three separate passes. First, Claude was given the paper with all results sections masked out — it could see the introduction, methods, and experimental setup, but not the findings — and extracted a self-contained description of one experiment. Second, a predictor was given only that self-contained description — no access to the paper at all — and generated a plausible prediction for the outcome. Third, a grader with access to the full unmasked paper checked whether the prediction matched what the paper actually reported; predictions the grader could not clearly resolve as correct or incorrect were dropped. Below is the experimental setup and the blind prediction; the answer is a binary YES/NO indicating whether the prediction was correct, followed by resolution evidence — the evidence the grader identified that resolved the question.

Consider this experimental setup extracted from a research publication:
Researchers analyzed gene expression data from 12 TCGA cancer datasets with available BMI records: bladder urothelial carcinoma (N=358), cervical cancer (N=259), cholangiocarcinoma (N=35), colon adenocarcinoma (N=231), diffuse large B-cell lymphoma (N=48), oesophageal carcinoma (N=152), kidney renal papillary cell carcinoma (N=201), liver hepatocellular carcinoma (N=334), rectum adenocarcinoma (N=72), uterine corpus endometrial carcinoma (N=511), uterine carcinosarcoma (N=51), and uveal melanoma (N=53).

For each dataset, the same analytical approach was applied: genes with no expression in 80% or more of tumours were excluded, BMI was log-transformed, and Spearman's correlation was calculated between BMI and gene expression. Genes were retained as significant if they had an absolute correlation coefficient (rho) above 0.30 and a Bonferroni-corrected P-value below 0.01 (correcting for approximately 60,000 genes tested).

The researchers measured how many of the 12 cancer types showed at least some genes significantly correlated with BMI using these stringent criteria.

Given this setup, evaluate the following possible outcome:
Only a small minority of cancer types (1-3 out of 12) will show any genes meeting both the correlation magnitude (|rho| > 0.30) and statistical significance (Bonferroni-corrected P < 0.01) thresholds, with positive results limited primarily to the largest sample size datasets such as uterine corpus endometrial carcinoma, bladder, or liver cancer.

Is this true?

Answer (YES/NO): NO